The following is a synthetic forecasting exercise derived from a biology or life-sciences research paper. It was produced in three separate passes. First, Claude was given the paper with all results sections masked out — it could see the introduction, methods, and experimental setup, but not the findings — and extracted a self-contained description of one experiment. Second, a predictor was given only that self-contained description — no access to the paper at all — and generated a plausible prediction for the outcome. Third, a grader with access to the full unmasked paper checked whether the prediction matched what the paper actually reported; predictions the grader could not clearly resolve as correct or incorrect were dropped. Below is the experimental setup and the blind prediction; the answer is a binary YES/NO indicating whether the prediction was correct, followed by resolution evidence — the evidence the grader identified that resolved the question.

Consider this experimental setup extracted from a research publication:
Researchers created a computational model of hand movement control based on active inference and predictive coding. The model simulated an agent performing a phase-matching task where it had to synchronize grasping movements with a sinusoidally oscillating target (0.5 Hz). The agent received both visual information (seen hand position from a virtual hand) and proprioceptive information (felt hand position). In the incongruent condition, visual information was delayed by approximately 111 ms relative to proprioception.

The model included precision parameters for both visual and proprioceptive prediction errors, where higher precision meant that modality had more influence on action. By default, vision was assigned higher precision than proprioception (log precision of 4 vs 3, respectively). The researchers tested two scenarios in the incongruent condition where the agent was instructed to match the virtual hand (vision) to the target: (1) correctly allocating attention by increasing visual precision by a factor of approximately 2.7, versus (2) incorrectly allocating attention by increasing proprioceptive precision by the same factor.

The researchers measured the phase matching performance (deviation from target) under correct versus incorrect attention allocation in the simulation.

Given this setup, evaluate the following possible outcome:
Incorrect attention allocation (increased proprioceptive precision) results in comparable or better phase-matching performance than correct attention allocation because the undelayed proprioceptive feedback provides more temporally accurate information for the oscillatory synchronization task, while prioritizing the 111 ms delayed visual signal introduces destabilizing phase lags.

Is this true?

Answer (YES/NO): NO